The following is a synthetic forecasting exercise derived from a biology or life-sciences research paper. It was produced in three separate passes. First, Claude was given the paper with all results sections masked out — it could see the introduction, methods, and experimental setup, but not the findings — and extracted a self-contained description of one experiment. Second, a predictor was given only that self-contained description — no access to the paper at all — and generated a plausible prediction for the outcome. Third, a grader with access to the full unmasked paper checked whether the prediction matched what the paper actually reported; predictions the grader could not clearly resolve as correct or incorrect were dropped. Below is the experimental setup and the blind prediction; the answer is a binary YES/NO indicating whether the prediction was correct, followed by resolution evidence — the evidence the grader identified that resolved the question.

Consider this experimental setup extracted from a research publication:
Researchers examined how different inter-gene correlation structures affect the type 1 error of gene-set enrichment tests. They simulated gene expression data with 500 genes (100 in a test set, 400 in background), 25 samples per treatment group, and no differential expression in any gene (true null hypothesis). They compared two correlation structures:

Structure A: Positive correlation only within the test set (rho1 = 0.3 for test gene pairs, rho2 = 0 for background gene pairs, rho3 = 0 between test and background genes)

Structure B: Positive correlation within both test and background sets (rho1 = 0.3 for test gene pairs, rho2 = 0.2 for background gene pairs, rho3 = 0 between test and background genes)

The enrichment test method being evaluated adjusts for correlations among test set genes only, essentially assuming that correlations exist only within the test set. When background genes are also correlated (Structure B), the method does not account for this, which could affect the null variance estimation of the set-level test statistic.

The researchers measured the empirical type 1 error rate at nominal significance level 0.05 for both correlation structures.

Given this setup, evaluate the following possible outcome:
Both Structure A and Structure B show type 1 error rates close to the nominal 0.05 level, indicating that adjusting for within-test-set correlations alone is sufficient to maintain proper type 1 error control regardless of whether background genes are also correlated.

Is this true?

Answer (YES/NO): NO